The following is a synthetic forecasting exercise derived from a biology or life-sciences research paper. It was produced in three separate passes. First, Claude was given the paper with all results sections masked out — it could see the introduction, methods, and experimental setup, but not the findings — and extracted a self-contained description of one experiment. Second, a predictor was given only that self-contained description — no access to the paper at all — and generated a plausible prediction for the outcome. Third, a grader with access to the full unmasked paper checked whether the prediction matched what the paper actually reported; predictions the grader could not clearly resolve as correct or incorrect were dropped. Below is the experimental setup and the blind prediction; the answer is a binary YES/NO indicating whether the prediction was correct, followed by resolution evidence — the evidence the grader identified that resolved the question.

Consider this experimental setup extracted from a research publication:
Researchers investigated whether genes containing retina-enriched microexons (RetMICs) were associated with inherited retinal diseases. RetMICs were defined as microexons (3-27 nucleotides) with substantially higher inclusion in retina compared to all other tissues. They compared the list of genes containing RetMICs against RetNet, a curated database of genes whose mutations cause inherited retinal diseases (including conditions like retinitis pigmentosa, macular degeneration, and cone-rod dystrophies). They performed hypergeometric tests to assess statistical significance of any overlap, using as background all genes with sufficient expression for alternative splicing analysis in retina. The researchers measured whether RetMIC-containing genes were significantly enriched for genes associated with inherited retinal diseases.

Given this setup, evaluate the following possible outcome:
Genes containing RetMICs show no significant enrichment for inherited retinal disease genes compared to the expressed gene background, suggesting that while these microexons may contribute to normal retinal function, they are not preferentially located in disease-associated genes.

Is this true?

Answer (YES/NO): NO